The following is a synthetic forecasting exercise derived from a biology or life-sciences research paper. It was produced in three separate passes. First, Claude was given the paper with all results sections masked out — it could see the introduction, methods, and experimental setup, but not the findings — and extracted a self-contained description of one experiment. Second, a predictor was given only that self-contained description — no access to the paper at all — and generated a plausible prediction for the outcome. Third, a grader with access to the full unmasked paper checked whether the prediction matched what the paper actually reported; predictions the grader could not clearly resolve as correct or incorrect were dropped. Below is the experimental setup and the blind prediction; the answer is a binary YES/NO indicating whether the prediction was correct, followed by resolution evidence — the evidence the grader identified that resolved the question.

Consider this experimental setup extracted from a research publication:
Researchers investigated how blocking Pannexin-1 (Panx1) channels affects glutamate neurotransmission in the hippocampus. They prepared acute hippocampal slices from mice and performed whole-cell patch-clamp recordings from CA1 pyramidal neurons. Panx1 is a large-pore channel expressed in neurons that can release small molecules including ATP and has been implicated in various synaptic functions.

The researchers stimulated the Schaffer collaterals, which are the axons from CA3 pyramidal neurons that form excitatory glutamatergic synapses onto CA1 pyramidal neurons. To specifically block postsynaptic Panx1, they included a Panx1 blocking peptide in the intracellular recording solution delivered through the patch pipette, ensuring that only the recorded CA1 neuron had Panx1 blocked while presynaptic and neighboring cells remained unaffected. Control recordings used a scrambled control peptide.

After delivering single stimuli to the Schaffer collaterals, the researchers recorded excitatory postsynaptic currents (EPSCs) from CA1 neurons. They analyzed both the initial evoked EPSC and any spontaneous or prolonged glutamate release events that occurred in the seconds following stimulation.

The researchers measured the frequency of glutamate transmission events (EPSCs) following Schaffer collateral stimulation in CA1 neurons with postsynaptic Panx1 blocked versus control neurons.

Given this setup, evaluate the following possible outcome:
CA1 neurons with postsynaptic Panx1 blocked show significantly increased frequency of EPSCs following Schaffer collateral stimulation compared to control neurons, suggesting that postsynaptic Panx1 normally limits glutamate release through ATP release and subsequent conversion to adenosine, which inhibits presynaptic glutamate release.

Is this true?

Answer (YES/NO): NO